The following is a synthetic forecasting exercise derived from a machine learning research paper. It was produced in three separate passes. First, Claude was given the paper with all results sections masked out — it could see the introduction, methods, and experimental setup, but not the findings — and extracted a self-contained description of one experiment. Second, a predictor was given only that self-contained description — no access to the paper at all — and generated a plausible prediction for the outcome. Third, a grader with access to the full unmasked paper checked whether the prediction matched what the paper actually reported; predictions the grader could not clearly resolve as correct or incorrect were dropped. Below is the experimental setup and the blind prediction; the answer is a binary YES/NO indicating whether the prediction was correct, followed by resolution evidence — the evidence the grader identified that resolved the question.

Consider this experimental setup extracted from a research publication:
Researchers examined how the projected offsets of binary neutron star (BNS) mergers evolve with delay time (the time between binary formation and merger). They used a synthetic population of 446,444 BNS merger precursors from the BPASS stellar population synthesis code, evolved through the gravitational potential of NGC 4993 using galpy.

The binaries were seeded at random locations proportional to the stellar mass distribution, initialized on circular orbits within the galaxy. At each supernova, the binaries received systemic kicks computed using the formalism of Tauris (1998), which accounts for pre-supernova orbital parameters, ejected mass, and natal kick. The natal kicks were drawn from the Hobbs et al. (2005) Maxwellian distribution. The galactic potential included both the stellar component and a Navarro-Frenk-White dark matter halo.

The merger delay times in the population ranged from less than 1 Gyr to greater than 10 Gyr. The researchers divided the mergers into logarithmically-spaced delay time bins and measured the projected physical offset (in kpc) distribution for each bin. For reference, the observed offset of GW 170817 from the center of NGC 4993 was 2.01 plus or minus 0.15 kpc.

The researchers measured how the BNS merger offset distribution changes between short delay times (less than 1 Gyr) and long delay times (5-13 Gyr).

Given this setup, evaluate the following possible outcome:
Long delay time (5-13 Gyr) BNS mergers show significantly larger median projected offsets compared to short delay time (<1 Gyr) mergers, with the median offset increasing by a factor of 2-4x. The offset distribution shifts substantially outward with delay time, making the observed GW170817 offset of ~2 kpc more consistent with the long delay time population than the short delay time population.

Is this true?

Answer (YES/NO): NO